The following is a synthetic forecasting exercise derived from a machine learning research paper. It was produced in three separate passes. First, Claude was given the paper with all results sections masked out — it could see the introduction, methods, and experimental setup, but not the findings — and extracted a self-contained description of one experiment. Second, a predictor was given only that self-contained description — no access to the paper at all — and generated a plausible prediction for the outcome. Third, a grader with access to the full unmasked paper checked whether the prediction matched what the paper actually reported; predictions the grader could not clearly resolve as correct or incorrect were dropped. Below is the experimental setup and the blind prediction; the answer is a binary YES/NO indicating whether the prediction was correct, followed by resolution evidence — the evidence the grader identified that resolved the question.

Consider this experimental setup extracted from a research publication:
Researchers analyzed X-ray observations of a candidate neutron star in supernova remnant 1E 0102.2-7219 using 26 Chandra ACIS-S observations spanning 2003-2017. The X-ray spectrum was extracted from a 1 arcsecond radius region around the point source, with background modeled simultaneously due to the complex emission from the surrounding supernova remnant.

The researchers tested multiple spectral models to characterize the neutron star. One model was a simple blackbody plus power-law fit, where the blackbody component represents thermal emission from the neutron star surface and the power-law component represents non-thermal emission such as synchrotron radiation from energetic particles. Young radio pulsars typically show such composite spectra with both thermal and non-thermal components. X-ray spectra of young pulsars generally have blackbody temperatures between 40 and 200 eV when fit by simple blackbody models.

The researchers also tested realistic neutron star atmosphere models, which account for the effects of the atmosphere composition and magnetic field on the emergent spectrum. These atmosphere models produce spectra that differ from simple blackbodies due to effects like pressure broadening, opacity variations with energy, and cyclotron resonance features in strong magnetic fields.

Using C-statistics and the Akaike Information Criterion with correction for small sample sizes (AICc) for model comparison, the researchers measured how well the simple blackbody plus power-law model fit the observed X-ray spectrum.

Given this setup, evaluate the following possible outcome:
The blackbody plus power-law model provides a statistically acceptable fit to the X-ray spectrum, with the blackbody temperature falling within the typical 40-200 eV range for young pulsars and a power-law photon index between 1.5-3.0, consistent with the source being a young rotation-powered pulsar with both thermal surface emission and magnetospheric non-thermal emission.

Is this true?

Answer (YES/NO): NO